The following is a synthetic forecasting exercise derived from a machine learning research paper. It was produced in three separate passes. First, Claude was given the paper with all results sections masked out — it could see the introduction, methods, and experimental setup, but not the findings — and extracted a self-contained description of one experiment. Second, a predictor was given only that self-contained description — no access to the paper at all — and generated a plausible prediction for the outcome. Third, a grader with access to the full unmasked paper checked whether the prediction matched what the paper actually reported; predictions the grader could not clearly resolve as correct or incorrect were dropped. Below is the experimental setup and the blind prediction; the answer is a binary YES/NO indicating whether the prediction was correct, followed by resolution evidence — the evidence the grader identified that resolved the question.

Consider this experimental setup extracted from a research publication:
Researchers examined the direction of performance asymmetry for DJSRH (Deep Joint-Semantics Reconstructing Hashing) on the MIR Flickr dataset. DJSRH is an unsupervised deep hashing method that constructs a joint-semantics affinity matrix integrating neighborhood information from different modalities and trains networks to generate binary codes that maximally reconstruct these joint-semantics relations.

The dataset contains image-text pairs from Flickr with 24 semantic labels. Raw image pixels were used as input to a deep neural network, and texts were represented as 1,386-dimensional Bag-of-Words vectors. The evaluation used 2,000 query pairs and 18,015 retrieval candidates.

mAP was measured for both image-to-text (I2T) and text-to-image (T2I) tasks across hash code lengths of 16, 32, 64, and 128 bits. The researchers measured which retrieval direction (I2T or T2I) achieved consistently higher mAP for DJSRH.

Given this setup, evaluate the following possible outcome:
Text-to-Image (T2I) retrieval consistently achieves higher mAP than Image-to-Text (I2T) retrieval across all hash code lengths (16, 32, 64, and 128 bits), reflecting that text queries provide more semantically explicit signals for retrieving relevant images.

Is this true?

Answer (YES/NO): NO